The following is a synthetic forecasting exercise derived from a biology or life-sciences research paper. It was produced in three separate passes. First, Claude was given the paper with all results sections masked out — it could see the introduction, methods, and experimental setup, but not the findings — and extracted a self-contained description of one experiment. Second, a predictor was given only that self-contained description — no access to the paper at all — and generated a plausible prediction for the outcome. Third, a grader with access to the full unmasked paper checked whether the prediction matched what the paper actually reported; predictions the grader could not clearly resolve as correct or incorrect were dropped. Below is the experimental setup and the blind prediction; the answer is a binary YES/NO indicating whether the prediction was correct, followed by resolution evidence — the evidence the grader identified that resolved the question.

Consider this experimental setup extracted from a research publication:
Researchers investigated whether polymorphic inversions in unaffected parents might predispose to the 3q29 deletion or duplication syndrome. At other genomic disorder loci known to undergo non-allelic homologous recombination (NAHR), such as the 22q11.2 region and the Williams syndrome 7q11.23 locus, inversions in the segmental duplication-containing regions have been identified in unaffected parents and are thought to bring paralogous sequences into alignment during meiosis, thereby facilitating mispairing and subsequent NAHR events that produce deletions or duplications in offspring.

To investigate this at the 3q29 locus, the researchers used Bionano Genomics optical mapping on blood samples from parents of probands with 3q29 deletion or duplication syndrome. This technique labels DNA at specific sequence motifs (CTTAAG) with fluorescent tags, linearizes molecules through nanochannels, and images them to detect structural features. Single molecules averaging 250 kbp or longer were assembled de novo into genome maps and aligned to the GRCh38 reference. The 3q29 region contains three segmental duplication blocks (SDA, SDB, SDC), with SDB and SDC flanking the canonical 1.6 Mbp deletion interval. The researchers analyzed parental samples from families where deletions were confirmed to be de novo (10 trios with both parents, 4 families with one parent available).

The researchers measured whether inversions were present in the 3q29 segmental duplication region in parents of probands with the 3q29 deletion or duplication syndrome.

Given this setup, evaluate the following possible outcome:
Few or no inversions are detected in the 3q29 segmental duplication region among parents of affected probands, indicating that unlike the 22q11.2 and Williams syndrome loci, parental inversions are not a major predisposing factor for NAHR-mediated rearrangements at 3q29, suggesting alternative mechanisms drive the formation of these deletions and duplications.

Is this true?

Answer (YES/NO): NO